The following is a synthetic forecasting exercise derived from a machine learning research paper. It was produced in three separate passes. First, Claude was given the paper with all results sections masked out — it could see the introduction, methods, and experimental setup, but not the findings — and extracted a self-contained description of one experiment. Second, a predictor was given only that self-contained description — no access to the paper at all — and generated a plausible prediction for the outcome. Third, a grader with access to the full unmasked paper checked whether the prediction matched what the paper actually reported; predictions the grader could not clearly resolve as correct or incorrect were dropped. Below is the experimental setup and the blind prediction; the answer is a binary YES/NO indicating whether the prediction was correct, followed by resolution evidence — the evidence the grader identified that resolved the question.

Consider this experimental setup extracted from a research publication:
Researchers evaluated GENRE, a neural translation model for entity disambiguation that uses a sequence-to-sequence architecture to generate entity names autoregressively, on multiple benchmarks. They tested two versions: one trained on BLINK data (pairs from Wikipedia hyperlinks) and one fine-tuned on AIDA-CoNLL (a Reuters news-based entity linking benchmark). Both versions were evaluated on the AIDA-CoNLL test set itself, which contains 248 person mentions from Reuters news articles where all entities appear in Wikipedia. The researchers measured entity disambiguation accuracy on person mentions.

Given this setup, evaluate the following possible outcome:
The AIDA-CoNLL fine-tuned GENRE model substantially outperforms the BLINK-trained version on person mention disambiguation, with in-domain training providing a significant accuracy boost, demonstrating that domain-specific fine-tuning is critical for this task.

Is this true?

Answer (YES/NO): NO